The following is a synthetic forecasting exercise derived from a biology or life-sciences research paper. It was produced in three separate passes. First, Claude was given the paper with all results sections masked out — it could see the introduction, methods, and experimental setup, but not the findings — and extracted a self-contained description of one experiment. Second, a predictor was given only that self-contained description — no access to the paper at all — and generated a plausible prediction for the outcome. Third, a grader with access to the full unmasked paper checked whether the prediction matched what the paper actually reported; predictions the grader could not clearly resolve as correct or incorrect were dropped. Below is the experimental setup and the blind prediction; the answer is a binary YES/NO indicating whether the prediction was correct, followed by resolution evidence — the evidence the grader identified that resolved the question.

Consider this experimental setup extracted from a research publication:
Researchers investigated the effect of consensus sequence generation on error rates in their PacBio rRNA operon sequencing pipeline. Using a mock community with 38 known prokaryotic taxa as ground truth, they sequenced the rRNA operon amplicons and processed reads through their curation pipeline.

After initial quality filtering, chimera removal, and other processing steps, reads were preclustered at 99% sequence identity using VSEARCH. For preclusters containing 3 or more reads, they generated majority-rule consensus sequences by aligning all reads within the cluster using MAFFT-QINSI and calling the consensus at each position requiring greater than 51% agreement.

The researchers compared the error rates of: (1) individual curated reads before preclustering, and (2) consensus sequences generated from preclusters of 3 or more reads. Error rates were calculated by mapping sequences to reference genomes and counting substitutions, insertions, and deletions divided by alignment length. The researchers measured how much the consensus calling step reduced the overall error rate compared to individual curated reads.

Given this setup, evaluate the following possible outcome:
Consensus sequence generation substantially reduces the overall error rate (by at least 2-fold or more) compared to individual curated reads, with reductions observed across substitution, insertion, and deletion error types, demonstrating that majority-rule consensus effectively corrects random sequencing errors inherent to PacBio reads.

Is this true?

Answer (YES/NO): NO